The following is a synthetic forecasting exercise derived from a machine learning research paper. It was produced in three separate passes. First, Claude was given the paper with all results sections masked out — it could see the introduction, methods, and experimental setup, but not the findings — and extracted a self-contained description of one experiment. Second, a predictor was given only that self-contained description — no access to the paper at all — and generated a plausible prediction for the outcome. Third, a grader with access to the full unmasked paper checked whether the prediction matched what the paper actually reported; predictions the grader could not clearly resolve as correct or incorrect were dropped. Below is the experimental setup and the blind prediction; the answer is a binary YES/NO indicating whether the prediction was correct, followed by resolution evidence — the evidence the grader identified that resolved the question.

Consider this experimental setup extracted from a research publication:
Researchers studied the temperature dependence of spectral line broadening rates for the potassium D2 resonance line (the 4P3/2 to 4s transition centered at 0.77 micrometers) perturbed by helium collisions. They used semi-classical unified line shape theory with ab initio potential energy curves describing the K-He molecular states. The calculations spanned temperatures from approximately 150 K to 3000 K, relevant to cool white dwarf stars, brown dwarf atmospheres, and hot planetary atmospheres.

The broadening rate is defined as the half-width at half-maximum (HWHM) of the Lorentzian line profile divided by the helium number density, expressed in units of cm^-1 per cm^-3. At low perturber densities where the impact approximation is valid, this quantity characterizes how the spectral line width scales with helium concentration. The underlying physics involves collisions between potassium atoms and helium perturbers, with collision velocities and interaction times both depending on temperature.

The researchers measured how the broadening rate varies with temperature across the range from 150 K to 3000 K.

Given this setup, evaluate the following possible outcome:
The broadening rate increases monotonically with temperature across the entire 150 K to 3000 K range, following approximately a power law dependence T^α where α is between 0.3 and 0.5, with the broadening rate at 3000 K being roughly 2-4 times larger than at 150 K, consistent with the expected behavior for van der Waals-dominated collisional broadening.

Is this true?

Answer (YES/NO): YES